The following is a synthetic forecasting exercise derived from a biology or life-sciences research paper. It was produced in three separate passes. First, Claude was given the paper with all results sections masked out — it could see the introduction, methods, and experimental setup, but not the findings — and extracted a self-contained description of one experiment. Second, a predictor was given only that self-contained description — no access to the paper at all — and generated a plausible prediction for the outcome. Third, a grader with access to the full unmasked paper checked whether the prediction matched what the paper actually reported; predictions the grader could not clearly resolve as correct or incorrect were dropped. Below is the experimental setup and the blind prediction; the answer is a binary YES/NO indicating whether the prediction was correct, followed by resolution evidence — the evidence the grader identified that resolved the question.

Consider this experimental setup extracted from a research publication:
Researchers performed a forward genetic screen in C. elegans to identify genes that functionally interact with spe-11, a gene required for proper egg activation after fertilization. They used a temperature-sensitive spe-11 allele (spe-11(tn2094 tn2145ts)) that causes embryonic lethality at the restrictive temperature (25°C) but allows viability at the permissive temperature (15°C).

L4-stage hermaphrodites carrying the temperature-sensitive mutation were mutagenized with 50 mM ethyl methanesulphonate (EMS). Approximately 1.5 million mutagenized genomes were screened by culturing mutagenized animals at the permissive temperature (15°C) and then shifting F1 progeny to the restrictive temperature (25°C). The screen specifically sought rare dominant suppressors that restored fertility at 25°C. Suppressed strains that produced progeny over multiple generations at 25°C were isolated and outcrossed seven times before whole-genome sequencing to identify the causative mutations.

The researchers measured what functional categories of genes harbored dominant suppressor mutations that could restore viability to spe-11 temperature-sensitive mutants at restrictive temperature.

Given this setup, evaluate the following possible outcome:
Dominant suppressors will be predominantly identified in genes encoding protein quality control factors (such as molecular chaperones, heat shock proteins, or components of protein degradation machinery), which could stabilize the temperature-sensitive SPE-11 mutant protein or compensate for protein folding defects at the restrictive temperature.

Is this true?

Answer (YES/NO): NO